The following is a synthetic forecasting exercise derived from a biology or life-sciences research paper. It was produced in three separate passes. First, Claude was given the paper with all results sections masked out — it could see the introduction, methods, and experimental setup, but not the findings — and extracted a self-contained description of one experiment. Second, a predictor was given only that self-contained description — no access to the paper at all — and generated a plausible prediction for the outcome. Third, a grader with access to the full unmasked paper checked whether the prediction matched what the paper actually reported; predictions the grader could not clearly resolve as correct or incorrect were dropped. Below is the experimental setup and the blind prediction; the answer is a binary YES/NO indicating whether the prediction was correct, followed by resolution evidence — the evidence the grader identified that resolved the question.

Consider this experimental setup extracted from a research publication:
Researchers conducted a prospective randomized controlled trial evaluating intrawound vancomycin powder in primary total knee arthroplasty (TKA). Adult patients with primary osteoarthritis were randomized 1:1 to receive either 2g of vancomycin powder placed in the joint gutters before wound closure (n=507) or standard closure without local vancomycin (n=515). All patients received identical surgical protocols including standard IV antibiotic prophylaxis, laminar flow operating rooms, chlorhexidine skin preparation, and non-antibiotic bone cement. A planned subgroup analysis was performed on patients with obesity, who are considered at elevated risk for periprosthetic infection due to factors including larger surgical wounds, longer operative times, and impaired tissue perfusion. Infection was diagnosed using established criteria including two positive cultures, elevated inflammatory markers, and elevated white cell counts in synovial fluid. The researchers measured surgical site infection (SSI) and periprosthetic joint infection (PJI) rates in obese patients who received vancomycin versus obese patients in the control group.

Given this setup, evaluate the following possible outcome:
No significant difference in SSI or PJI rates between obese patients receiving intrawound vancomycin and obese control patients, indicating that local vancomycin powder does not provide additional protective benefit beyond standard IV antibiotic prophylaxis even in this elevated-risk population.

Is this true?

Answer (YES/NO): YES